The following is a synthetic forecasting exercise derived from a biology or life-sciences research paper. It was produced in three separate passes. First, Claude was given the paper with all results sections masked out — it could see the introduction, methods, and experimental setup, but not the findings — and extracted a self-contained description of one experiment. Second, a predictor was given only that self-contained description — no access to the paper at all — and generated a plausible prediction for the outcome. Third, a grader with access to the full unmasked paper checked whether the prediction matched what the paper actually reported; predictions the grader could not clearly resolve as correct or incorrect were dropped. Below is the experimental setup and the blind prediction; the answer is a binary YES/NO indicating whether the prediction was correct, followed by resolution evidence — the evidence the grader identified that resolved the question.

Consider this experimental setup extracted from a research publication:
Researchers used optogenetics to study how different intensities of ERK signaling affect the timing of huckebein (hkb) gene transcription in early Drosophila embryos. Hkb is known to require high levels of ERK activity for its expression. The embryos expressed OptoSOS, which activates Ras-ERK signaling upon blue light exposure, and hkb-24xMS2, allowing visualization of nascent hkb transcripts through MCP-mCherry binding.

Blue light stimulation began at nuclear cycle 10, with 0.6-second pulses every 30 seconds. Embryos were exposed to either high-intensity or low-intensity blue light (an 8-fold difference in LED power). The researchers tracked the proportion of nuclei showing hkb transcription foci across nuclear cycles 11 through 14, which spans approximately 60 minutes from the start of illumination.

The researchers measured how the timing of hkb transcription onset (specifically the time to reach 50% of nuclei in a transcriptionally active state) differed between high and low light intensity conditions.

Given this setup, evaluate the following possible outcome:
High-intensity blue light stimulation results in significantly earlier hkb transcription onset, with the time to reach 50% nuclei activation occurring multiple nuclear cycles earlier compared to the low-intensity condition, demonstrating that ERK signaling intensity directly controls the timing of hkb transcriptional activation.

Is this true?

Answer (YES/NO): YES